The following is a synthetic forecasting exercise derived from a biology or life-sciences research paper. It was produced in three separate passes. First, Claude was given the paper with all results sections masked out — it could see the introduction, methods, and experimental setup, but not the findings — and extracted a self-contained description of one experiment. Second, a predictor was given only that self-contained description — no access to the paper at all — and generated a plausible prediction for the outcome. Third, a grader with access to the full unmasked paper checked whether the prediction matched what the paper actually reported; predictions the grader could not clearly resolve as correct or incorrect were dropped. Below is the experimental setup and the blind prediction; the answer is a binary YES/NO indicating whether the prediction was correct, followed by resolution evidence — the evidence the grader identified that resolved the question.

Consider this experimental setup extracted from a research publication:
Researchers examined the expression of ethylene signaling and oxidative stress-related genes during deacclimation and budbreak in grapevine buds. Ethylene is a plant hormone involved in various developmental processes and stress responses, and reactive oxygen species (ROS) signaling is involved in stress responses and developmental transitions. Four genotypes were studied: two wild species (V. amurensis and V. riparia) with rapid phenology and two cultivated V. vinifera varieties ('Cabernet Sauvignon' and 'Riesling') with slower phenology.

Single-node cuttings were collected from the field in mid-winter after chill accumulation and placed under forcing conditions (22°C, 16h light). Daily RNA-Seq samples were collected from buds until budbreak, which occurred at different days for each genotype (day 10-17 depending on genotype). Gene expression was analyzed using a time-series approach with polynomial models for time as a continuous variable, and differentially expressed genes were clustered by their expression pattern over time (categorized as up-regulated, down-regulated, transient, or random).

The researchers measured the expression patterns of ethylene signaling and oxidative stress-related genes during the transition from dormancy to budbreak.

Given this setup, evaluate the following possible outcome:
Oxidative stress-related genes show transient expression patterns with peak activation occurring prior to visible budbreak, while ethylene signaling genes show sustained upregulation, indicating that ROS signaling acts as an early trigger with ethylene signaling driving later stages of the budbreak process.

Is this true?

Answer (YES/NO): NO